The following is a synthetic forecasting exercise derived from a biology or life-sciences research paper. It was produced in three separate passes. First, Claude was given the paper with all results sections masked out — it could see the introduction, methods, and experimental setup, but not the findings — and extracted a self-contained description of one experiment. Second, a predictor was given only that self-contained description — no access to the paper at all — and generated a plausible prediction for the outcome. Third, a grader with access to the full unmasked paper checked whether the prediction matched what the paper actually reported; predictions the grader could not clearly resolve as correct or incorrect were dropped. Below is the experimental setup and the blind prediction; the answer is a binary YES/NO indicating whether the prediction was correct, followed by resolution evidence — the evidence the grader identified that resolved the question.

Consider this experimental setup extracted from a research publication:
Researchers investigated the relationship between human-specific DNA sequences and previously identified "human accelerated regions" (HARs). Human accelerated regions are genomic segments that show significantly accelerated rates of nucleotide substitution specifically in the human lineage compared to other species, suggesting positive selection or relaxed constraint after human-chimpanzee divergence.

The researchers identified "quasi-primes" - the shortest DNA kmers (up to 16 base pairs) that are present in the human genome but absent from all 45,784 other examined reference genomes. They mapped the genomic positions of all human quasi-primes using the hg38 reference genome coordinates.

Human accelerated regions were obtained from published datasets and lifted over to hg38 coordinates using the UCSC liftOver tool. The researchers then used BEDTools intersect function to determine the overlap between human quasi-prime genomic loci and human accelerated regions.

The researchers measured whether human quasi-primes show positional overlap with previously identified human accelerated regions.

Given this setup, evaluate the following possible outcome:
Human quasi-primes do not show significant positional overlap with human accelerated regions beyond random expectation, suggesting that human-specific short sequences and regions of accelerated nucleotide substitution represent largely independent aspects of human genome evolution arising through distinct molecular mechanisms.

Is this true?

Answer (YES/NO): YES